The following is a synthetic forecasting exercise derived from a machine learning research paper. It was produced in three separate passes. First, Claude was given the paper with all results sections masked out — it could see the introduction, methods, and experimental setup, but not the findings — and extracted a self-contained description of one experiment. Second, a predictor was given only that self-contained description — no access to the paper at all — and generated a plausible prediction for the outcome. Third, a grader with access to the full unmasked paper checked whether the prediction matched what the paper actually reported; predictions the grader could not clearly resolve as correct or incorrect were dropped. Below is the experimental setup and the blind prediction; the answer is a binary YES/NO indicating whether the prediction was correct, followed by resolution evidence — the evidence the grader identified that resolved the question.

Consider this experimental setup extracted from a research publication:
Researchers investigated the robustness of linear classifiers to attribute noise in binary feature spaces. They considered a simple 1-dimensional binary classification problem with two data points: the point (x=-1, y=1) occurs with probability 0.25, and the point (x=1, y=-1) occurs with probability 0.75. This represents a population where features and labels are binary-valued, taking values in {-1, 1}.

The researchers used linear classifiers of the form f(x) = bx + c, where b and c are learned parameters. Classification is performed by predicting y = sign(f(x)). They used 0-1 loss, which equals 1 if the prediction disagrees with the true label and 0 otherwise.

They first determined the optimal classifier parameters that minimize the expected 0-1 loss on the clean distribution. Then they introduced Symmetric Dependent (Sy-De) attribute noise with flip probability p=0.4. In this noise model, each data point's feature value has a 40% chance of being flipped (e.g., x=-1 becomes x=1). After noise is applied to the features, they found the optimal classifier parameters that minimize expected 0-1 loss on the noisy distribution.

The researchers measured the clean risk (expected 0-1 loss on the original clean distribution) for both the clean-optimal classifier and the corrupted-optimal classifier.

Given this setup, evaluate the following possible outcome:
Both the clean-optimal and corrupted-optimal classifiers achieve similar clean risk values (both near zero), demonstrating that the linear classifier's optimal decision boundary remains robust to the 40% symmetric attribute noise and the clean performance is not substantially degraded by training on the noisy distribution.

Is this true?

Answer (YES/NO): NO